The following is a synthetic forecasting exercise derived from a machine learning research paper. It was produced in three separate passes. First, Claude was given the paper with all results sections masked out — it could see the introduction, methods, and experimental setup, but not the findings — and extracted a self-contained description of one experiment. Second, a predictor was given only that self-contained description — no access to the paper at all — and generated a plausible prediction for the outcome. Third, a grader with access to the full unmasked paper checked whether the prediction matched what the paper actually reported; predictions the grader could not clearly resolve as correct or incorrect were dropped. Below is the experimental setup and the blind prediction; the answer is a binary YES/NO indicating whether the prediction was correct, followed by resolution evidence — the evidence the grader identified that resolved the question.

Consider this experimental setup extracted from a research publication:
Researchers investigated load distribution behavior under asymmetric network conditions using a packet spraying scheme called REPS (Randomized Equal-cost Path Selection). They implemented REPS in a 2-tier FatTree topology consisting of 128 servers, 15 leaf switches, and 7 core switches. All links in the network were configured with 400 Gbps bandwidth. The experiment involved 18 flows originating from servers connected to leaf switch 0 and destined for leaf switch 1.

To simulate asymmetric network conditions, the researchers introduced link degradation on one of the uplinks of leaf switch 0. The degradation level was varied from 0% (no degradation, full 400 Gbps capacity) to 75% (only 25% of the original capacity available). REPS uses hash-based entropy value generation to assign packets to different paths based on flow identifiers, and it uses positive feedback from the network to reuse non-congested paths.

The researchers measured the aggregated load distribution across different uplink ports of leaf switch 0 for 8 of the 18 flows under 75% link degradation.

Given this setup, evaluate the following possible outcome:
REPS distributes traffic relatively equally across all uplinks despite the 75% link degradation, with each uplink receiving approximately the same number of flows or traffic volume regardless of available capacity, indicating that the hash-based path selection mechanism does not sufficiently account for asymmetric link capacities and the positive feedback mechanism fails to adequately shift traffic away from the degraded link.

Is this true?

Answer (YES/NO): NO